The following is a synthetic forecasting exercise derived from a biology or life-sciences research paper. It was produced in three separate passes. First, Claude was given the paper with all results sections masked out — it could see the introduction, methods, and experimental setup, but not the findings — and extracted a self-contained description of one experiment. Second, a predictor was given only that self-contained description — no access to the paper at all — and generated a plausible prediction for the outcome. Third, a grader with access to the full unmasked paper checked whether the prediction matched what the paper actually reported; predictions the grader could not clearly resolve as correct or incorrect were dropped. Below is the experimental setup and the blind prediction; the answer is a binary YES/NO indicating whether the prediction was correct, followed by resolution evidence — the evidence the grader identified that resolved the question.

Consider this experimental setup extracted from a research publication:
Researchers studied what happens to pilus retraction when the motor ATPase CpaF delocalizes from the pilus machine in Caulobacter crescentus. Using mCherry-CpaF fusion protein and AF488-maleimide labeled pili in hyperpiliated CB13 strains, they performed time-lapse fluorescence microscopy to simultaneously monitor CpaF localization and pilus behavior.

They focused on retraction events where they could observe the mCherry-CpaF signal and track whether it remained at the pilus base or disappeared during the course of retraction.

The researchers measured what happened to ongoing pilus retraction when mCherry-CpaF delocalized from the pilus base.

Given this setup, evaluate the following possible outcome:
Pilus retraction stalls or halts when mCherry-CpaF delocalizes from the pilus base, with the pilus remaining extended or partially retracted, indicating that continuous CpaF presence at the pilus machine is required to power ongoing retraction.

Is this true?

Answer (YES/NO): YES